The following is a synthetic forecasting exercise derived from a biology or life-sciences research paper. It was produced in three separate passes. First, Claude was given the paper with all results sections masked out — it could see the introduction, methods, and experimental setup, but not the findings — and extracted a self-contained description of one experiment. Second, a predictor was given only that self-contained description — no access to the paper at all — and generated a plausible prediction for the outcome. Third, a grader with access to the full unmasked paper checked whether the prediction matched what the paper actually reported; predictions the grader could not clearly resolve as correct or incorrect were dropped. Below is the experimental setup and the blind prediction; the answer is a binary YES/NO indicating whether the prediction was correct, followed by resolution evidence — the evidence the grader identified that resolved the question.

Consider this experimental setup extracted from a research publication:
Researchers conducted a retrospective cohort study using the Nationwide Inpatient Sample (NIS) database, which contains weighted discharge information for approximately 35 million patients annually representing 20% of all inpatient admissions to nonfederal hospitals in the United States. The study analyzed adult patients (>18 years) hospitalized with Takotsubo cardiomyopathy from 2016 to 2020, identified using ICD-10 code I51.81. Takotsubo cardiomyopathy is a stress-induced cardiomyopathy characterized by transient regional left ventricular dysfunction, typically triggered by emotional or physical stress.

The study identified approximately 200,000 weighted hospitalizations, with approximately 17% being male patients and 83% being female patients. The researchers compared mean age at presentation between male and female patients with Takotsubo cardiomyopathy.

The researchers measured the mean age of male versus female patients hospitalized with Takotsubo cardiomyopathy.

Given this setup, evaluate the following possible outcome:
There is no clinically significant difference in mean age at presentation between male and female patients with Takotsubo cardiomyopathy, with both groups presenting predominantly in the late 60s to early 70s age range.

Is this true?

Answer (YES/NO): NO